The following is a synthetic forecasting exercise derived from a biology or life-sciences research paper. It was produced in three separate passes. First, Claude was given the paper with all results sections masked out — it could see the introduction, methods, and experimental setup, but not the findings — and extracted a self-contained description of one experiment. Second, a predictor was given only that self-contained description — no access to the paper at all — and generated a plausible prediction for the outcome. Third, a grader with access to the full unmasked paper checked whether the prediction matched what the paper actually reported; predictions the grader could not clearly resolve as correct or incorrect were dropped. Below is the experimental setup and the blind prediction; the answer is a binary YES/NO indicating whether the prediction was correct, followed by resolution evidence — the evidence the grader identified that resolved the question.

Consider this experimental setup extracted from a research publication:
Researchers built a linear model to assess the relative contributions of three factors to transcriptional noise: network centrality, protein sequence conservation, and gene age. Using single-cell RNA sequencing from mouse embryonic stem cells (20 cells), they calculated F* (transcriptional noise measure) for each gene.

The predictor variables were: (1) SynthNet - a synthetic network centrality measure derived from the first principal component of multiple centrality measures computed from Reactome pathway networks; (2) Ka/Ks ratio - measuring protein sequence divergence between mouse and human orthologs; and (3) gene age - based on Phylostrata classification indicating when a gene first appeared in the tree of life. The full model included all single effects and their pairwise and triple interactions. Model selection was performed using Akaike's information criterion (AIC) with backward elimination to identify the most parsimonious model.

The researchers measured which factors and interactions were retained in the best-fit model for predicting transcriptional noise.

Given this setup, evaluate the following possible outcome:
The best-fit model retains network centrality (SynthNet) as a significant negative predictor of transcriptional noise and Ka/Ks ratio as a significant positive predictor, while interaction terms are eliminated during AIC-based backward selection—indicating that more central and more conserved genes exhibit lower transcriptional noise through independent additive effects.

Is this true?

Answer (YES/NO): NO